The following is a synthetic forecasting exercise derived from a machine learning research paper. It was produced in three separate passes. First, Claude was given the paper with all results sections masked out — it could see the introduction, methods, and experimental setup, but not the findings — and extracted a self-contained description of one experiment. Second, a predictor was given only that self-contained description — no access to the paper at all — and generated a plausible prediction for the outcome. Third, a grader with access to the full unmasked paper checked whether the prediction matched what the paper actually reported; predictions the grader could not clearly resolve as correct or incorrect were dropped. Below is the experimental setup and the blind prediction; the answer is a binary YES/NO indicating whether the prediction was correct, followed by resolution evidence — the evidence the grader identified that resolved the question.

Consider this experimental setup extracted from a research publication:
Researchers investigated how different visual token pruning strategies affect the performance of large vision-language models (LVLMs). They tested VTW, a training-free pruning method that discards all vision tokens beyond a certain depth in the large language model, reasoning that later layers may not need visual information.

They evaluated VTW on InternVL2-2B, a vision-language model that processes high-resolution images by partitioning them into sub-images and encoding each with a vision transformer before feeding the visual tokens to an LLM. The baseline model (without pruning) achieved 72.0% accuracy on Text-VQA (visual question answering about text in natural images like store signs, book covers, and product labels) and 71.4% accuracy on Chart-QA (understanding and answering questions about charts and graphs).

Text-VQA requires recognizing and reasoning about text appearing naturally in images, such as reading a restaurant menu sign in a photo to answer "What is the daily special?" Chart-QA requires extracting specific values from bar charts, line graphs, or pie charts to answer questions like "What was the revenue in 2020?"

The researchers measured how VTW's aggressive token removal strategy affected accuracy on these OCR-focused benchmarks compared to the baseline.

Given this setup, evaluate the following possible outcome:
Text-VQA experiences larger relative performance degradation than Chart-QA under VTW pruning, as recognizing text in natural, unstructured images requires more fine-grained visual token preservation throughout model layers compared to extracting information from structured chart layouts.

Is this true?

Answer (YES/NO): NO